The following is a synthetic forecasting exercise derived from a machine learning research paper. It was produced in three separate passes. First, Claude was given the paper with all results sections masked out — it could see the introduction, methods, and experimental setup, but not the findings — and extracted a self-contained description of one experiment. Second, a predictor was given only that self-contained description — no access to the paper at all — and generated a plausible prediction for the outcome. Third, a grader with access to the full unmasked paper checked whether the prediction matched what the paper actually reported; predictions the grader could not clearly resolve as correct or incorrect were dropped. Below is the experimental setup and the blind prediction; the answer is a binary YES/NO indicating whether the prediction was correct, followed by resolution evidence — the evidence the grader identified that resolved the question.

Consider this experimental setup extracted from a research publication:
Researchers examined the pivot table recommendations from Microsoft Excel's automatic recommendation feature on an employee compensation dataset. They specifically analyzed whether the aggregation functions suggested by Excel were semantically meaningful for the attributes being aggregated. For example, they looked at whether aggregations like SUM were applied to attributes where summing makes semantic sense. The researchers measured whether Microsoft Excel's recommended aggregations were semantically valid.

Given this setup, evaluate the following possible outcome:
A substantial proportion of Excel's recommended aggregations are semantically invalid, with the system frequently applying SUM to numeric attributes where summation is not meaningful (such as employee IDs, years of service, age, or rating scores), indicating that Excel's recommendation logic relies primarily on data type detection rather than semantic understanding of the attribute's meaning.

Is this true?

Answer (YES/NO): YES